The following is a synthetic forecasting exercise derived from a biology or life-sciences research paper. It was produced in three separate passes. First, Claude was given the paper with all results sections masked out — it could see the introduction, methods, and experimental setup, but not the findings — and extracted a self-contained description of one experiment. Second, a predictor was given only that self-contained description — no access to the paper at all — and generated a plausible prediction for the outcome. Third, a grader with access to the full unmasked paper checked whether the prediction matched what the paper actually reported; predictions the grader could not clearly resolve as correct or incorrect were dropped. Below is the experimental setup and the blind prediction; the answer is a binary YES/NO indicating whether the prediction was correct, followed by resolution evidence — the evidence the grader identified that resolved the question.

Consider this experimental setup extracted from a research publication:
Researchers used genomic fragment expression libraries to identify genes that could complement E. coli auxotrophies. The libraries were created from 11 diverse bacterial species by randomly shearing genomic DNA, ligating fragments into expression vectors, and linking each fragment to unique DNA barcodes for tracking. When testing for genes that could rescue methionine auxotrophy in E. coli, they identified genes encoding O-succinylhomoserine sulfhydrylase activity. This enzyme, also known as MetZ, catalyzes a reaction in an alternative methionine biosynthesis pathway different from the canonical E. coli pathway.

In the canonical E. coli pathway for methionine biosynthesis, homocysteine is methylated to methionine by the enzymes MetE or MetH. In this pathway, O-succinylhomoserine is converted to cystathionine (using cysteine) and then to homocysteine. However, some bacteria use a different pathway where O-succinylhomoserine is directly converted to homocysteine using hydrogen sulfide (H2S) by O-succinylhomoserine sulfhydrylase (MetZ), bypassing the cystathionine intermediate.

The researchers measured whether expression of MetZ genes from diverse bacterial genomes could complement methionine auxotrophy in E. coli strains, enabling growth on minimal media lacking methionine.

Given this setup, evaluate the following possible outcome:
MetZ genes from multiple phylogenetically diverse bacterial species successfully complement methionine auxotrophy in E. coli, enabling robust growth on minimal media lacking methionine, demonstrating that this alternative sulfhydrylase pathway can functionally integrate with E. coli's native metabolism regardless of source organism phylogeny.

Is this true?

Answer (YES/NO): NO